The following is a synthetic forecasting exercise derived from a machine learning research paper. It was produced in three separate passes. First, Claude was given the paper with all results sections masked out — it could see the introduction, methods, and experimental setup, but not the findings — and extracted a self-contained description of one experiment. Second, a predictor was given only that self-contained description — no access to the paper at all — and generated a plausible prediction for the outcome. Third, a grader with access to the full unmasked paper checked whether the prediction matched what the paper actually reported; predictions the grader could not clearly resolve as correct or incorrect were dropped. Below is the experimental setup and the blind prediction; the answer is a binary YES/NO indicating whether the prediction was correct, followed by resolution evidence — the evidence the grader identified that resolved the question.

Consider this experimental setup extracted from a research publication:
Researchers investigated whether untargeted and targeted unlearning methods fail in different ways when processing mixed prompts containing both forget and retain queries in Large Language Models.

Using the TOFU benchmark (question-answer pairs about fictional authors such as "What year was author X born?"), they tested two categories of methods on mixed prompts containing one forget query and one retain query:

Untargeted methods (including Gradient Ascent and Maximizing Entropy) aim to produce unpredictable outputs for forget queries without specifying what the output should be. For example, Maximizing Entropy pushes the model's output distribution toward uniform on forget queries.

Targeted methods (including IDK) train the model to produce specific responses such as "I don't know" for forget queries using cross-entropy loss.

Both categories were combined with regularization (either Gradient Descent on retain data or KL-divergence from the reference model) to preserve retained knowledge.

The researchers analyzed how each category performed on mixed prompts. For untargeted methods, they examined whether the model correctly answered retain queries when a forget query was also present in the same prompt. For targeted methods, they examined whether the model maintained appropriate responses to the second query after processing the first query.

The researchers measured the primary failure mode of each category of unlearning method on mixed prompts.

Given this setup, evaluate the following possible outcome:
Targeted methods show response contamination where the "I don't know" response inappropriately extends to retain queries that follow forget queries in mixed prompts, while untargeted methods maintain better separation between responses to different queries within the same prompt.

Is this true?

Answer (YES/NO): NO